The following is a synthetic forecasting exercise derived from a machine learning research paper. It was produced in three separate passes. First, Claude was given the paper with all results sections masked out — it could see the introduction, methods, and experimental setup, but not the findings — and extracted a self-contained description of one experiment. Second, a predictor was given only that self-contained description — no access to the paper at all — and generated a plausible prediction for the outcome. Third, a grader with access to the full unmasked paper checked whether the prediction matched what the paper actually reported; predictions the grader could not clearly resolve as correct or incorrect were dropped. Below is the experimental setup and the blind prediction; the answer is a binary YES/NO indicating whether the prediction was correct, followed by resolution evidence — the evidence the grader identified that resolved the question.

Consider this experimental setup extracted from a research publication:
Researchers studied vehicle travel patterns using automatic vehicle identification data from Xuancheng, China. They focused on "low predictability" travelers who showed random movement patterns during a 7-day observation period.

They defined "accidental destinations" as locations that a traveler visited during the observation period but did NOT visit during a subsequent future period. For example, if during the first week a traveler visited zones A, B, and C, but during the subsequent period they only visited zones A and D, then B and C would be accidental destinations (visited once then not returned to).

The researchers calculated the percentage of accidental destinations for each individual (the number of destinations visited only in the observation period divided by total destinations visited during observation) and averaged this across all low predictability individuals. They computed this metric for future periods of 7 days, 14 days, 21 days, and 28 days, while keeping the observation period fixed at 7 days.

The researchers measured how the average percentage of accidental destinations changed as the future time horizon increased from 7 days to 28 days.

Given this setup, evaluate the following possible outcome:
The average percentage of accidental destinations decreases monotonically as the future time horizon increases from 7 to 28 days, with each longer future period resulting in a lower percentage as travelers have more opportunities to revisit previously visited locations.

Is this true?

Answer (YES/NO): YES